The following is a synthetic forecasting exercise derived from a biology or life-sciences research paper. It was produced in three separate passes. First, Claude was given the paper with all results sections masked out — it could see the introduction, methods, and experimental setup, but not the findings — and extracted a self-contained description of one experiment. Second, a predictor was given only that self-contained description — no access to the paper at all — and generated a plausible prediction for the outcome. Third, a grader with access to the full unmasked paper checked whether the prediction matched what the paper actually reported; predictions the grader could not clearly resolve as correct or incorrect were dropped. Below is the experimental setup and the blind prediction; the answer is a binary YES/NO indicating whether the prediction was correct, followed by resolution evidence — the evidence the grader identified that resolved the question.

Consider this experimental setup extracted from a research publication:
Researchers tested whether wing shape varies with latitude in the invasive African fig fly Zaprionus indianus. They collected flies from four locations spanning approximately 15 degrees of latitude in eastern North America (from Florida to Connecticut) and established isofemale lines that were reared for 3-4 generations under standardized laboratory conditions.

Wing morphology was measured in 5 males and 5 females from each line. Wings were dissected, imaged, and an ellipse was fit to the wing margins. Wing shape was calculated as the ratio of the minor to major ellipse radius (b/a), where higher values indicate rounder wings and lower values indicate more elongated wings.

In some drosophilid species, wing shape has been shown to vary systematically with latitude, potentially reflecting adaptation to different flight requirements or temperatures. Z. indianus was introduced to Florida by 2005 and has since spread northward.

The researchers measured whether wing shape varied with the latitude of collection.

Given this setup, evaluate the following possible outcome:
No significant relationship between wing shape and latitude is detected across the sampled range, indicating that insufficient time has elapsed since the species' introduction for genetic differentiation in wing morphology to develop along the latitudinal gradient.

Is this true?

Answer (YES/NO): YES